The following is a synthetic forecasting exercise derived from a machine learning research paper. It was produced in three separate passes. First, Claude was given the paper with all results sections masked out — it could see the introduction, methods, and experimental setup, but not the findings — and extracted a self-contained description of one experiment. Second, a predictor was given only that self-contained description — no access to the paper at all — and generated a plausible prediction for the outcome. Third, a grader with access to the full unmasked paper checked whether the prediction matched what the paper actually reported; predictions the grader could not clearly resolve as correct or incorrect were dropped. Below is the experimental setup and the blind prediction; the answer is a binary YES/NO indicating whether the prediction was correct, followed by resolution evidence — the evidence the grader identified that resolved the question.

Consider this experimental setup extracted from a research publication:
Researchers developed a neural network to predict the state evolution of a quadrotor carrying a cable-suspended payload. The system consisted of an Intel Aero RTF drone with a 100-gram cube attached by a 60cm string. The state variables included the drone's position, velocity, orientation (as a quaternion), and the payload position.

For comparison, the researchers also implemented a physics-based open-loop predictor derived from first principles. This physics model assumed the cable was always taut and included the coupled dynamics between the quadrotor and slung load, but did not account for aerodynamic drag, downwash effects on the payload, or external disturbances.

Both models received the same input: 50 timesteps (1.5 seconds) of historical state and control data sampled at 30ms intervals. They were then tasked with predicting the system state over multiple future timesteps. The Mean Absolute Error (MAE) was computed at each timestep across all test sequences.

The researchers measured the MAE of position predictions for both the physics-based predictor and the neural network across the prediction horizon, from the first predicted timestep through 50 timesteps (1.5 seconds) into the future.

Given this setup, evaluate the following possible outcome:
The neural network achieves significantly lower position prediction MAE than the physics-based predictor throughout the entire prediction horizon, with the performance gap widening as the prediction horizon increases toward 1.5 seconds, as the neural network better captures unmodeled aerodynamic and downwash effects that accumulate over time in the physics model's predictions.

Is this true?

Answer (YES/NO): NO